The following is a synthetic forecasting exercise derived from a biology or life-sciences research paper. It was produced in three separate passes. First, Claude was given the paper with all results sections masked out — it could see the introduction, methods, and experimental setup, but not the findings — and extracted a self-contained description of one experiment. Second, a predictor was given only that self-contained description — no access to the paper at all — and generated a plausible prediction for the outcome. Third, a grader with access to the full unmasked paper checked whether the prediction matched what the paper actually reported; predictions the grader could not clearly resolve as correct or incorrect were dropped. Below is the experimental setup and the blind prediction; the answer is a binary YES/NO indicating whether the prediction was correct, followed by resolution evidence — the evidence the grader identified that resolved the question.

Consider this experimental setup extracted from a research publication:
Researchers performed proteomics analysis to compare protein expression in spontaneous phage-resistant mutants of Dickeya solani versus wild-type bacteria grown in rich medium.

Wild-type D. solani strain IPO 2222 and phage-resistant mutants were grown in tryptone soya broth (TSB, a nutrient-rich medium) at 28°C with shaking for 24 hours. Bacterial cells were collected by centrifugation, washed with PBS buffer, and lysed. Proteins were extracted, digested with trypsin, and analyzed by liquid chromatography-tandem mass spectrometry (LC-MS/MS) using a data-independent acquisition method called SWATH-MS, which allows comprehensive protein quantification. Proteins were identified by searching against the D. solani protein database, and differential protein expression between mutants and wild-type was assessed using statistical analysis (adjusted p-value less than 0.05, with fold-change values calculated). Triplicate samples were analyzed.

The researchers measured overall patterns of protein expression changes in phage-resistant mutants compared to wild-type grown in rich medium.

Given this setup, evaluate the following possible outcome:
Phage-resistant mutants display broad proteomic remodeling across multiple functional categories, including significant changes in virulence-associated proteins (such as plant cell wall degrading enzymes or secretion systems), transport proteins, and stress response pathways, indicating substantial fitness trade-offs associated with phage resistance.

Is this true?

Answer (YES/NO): NO